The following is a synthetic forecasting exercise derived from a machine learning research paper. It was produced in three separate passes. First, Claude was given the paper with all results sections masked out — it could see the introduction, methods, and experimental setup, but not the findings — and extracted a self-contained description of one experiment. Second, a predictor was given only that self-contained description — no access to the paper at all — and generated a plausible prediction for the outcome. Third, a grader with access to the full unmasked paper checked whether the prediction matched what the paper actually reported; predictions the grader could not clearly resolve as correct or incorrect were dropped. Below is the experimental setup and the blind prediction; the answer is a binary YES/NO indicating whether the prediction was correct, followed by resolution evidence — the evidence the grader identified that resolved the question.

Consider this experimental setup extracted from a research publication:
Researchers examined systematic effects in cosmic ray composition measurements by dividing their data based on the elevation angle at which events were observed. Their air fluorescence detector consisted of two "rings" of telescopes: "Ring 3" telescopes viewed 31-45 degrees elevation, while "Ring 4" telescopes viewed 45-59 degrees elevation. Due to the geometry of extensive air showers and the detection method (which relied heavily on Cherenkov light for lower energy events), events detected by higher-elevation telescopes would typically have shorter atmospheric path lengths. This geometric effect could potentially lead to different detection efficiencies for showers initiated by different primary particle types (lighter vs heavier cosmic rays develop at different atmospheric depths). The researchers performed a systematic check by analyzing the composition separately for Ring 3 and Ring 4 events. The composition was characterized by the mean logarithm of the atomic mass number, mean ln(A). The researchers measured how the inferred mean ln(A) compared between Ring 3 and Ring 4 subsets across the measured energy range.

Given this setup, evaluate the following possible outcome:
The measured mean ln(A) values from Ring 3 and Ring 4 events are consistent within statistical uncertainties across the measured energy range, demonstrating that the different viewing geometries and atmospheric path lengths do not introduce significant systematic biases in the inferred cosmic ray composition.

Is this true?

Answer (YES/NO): NO